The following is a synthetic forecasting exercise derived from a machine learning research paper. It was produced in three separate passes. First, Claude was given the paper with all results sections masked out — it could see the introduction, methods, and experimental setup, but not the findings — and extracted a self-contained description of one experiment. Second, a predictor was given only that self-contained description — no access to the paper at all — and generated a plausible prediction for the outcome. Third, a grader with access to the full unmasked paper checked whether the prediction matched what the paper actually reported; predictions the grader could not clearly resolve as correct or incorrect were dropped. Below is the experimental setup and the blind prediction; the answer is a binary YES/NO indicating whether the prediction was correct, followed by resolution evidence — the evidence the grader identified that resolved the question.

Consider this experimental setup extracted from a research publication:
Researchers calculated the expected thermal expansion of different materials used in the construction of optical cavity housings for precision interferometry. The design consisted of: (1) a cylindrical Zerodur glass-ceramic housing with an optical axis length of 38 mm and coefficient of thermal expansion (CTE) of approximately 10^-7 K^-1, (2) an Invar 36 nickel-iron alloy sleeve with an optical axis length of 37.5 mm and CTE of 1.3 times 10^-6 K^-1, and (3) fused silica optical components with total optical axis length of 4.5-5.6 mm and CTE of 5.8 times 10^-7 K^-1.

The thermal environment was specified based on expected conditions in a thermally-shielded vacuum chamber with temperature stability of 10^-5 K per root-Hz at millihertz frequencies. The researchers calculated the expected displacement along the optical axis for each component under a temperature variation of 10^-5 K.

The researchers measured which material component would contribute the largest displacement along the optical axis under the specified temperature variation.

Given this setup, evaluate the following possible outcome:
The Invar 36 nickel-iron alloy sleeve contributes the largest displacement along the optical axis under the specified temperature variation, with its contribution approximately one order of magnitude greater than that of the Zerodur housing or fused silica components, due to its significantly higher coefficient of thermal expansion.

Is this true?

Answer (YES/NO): YES